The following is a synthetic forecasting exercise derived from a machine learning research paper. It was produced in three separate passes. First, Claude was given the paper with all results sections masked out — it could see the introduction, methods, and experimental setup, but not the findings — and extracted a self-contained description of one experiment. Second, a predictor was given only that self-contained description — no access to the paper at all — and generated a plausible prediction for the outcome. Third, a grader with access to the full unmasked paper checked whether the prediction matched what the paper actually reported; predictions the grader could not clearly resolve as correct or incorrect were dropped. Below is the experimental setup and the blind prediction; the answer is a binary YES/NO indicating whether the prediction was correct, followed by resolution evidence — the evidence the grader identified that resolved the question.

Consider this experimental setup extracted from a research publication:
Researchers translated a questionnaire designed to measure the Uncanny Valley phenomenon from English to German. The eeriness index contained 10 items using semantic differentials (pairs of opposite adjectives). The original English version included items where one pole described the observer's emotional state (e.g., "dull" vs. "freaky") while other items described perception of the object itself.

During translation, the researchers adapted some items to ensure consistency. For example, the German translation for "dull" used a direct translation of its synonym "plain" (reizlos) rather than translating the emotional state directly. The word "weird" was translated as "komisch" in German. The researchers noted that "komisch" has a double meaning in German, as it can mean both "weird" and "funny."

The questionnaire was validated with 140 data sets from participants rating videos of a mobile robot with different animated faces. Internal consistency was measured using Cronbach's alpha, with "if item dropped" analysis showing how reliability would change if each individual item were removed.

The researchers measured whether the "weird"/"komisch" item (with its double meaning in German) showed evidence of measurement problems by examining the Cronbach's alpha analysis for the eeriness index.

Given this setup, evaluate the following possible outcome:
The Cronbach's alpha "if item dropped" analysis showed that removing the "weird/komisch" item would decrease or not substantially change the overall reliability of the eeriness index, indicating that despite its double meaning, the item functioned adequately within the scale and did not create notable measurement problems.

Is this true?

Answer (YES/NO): YES